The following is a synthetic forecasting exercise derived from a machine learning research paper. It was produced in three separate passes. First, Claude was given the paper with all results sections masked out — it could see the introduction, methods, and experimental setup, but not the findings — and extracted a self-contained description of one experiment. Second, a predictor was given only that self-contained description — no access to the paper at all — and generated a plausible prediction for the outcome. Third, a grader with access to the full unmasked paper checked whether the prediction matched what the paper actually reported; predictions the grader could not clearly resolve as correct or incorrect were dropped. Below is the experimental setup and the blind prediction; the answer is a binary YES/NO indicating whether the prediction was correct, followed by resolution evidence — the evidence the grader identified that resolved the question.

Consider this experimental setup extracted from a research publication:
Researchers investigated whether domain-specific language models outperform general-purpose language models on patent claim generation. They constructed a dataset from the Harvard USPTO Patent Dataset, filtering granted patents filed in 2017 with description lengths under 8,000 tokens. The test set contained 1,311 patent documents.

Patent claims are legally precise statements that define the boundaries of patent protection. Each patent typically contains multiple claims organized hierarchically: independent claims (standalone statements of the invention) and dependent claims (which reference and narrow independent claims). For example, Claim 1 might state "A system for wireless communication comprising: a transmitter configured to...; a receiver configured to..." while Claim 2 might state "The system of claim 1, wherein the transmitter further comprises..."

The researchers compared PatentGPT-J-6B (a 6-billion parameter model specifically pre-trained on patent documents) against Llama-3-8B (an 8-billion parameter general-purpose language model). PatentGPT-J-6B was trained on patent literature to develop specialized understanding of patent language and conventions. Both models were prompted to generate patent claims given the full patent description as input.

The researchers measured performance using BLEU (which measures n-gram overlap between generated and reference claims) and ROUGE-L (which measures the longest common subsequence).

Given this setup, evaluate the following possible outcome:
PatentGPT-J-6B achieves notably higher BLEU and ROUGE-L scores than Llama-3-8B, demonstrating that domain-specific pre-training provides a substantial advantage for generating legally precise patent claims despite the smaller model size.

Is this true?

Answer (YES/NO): NO